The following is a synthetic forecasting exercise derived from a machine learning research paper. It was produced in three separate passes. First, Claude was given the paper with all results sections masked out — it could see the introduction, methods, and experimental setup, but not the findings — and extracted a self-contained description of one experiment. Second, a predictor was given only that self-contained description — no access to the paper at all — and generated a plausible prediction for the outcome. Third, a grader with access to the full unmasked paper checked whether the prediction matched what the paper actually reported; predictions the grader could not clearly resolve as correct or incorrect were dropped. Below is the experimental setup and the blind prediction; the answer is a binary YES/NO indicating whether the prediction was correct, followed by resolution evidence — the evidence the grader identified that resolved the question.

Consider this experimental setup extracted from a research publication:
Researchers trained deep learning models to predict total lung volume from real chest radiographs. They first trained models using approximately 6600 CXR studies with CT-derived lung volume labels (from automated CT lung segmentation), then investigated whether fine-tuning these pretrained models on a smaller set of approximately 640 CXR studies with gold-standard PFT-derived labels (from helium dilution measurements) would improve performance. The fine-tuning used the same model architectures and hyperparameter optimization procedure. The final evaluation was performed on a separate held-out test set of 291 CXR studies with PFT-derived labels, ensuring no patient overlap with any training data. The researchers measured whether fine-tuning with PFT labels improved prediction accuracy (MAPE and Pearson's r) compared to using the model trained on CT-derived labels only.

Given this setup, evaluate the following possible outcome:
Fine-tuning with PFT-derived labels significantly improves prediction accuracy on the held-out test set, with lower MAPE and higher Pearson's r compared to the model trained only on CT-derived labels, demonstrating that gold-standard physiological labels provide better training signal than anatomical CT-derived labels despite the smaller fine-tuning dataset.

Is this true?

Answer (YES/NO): YES